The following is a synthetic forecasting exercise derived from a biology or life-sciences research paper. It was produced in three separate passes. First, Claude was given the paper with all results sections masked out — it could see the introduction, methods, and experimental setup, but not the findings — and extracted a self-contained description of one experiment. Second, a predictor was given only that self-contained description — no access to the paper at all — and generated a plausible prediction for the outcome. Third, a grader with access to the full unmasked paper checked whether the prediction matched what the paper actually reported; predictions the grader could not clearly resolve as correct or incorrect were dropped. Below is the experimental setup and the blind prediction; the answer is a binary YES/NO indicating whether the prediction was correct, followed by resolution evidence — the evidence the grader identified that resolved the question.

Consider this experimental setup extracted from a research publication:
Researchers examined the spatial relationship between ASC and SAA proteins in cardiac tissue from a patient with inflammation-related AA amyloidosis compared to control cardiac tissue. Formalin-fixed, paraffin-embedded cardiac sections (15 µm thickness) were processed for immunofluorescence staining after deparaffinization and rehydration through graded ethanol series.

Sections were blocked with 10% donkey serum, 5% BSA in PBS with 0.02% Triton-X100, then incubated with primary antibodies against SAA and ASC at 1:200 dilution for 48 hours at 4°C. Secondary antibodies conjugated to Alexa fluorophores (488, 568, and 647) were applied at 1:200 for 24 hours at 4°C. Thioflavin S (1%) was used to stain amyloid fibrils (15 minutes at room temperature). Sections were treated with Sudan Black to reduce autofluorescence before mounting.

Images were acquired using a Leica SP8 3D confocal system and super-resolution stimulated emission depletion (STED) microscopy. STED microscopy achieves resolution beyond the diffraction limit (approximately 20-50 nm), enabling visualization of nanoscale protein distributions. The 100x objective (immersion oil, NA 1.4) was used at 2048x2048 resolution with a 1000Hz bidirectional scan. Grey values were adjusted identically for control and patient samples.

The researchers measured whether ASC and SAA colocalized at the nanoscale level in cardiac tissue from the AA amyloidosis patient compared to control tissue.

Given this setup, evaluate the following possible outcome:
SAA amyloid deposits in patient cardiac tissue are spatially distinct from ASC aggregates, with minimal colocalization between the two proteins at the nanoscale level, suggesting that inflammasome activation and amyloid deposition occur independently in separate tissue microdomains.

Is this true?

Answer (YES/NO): NO